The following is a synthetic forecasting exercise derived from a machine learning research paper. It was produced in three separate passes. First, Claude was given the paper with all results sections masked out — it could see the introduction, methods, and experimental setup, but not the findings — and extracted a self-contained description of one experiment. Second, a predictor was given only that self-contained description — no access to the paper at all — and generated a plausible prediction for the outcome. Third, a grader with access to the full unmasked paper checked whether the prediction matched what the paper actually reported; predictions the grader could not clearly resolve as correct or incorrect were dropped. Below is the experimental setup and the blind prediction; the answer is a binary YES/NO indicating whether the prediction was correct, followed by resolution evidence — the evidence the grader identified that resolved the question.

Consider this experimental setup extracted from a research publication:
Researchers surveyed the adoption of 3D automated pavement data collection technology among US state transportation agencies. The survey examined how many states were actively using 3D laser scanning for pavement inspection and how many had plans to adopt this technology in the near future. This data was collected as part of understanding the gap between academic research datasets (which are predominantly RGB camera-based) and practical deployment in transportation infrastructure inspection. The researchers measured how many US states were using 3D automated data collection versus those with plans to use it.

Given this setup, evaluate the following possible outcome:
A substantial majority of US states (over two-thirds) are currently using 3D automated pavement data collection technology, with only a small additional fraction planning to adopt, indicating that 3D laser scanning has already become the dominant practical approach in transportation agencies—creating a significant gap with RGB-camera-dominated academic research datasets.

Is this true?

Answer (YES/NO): NO